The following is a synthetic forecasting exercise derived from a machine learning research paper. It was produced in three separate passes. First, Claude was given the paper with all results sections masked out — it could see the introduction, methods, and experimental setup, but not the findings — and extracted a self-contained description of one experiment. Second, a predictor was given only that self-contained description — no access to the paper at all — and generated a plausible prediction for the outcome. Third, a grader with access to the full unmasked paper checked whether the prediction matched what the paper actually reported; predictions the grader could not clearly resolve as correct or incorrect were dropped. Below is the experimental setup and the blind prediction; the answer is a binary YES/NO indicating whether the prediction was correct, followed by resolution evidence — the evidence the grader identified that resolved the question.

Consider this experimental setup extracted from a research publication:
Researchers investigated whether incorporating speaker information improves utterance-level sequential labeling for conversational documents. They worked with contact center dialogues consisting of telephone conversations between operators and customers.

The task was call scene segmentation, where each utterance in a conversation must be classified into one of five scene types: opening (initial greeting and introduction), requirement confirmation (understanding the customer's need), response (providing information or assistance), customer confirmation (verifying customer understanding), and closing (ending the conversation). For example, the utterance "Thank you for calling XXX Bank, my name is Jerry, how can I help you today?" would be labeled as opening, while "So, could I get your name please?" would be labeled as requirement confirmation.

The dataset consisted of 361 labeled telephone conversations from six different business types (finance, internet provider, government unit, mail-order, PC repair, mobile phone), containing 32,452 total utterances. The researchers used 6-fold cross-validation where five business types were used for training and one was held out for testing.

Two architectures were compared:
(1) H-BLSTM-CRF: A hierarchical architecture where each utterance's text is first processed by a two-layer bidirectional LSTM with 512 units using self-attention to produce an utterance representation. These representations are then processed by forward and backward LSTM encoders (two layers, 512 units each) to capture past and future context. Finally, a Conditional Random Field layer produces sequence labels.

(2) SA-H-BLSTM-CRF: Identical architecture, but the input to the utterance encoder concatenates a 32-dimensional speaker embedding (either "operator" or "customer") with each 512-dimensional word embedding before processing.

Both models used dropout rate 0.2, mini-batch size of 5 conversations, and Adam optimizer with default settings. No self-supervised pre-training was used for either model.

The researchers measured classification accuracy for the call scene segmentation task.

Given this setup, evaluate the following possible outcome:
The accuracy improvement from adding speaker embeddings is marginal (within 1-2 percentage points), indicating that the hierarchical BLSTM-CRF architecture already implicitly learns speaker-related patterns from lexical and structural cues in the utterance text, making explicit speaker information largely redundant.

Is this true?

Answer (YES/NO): NO